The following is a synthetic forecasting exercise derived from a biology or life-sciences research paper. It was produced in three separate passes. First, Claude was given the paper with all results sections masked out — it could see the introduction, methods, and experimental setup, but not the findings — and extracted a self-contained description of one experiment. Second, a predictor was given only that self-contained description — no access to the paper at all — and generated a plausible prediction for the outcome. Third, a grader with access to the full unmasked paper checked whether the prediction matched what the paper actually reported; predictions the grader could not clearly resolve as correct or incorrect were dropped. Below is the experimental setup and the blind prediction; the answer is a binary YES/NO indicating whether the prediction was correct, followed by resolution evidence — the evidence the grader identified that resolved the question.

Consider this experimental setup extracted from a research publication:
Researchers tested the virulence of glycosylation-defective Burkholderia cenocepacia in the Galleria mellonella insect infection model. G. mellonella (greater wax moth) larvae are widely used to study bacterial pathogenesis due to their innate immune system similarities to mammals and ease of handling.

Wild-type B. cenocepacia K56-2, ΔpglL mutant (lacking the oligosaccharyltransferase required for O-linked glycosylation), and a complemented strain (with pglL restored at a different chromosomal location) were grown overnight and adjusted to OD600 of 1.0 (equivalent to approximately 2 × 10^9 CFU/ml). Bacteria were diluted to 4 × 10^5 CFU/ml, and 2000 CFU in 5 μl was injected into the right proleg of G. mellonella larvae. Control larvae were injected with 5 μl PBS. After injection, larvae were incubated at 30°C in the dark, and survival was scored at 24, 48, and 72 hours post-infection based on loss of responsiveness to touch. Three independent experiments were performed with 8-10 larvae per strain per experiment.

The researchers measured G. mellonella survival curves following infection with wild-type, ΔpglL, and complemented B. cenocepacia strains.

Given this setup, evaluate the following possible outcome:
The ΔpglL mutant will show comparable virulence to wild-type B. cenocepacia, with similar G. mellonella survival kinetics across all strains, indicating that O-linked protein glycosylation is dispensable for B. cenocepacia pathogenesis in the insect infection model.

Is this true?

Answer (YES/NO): NO